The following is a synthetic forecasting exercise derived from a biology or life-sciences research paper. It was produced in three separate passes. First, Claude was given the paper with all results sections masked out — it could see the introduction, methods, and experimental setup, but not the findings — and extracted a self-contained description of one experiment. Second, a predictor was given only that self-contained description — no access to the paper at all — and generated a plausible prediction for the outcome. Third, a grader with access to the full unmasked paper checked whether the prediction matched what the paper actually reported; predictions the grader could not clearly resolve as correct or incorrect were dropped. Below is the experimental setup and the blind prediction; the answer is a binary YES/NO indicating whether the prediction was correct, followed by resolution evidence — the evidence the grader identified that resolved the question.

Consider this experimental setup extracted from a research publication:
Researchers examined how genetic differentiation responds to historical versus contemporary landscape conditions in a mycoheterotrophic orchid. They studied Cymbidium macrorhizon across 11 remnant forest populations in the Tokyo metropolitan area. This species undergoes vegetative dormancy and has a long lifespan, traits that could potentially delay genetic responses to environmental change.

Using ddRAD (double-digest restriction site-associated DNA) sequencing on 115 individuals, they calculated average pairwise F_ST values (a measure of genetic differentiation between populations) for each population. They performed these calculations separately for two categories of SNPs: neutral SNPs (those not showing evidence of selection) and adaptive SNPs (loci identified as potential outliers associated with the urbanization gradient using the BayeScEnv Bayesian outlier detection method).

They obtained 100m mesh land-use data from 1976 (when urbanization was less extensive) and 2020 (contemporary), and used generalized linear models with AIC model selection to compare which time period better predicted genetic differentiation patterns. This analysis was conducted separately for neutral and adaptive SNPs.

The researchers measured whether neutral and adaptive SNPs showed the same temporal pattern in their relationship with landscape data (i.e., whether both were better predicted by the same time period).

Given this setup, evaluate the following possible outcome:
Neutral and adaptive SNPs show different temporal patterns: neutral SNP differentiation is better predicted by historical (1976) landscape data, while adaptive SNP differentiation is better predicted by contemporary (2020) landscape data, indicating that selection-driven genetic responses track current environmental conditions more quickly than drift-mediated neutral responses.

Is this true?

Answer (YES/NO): NO